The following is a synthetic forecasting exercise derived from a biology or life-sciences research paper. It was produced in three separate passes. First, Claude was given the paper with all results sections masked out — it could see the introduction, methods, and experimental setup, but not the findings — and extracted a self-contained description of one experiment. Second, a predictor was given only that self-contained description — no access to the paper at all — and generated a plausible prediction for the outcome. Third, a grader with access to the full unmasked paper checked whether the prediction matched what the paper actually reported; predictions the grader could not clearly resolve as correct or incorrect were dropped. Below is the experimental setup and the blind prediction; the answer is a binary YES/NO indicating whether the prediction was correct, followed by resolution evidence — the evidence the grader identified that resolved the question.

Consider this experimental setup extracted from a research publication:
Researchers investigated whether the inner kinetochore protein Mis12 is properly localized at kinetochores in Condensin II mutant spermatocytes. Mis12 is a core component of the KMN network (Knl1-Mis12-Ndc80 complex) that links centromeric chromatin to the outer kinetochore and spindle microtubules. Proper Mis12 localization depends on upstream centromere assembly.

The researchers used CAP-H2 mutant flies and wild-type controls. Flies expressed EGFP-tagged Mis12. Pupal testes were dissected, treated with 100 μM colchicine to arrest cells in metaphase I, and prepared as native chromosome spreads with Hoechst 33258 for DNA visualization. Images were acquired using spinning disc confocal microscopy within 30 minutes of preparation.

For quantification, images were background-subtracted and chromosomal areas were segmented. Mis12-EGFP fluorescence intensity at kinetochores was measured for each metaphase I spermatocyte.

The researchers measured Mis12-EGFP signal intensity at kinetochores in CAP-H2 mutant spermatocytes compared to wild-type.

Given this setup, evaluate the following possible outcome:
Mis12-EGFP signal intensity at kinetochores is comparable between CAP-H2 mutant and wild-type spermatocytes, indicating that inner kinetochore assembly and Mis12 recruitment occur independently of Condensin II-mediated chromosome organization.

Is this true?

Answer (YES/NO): YES